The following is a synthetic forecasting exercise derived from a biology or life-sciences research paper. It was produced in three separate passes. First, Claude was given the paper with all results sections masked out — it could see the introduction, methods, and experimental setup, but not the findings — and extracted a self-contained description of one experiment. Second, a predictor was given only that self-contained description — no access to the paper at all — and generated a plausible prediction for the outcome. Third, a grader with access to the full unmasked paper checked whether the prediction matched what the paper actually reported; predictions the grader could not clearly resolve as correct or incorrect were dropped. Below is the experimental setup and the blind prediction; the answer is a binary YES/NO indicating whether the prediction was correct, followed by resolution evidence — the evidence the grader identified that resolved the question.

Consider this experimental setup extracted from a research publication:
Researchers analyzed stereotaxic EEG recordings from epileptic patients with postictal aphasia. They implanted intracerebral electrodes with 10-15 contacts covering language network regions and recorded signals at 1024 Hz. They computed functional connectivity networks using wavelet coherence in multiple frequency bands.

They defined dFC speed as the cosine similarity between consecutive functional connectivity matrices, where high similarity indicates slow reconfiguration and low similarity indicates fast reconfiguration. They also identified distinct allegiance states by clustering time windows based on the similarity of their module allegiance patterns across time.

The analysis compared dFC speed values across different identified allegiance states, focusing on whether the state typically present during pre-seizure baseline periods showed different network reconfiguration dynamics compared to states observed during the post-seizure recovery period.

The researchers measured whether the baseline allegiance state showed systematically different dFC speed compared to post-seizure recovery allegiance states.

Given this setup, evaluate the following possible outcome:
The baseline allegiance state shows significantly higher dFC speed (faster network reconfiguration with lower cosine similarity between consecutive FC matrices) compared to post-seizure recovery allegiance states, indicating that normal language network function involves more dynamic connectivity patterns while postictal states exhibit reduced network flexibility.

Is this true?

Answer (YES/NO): YES